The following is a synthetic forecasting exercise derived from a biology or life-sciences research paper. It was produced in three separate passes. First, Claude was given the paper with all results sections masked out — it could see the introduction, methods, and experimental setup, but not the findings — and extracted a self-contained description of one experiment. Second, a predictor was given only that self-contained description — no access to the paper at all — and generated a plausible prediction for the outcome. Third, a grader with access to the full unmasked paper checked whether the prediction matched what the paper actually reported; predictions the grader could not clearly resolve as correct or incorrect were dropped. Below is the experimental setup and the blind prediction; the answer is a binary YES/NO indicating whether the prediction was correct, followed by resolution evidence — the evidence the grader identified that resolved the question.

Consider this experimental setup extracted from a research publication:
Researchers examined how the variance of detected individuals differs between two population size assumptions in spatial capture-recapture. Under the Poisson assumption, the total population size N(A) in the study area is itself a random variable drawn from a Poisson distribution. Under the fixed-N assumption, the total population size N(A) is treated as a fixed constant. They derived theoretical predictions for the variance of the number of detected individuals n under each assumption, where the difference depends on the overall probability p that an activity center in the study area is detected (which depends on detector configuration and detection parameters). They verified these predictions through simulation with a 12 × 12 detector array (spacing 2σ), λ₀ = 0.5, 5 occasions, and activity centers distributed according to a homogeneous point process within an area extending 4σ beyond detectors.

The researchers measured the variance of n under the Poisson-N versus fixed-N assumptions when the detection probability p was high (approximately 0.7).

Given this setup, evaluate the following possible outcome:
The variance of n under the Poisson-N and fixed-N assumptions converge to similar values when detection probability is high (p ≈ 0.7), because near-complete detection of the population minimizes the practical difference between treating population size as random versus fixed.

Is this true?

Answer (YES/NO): NO